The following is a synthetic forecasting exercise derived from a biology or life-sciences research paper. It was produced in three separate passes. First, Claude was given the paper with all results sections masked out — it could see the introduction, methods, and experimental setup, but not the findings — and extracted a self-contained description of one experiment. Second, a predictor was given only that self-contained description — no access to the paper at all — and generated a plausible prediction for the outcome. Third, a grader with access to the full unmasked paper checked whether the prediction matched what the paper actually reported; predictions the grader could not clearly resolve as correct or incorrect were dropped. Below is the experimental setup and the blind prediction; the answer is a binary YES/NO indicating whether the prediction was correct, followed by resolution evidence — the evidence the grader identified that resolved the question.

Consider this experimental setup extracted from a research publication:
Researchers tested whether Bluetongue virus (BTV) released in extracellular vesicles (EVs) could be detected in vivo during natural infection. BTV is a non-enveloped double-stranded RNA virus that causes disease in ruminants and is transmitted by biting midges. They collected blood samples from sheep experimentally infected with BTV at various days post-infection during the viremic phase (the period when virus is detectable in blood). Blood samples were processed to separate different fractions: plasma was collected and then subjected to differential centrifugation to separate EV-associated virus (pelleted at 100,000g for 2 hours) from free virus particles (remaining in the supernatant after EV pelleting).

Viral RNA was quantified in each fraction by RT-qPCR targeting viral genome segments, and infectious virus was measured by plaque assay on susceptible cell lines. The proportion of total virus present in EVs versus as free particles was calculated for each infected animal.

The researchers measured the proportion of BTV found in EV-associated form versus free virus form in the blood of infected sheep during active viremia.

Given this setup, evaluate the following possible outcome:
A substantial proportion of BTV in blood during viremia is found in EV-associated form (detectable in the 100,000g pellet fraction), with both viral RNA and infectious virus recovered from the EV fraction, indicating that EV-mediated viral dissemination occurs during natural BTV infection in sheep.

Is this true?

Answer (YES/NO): NO